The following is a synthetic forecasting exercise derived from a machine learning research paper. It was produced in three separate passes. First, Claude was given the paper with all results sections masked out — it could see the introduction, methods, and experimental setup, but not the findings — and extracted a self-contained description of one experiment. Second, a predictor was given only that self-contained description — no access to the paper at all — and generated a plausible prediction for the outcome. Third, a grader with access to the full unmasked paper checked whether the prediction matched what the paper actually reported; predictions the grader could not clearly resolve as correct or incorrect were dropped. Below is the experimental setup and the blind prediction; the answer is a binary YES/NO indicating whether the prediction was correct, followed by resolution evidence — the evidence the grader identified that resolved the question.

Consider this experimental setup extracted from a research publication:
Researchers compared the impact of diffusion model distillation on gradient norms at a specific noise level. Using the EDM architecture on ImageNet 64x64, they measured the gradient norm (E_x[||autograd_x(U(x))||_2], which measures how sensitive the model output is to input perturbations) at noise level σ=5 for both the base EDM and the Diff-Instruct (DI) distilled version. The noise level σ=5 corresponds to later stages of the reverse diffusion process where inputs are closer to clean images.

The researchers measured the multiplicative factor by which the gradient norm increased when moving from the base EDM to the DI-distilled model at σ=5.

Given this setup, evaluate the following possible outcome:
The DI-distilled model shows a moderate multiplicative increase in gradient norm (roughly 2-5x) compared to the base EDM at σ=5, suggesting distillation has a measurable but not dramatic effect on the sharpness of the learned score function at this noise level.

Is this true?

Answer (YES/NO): NO